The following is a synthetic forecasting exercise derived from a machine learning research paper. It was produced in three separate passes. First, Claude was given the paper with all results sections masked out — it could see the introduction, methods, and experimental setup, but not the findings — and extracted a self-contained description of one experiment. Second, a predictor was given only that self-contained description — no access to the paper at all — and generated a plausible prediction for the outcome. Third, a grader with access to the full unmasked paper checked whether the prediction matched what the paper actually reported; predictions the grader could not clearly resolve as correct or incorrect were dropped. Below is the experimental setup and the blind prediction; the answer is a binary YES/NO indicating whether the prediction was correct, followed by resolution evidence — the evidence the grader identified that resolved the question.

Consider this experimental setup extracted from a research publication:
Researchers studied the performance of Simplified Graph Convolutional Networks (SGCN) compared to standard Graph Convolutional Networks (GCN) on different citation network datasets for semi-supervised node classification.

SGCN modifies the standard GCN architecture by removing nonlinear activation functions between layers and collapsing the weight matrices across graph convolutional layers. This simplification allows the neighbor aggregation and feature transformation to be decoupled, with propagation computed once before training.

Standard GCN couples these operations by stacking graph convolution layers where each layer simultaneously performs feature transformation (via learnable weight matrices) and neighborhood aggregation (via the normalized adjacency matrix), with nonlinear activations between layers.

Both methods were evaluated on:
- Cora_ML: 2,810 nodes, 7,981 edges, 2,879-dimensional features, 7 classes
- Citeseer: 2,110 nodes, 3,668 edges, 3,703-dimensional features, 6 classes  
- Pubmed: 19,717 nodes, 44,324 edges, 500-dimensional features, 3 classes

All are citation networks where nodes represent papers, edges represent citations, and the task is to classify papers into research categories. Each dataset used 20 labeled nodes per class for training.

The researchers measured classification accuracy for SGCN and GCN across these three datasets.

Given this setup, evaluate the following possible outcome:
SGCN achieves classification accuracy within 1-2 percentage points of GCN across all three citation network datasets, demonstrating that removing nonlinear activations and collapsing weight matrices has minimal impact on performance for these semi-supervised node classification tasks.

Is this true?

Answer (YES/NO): NO